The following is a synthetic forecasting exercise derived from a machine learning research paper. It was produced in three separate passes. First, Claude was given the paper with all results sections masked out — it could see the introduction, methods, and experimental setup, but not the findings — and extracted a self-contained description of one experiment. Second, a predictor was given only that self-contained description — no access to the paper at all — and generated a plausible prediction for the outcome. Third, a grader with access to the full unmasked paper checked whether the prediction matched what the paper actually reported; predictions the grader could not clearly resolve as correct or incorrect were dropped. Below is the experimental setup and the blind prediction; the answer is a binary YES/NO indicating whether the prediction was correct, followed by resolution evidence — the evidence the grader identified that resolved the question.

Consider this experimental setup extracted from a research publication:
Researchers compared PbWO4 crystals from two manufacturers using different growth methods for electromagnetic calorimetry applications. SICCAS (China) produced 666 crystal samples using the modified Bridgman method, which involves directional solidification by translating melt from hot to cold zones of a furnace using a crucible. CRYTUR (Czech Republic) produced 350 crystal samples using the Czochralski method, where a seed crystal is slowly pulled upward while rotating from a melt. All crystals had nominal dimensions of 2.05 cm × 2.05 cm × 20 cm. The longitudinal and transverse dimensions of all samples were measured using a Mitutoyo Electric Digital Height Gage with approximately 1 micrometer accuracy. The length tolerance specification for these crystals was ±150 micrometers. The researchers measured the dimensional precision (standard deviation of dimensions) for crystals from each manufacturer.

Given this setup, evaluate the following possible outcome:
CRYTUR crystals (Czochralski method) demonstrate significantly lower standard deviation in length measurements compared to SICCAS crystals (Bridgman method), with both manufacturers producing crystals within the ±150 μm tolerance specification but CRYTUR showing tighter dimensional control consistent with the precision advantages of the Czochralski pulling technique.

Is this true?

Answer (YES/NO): NO